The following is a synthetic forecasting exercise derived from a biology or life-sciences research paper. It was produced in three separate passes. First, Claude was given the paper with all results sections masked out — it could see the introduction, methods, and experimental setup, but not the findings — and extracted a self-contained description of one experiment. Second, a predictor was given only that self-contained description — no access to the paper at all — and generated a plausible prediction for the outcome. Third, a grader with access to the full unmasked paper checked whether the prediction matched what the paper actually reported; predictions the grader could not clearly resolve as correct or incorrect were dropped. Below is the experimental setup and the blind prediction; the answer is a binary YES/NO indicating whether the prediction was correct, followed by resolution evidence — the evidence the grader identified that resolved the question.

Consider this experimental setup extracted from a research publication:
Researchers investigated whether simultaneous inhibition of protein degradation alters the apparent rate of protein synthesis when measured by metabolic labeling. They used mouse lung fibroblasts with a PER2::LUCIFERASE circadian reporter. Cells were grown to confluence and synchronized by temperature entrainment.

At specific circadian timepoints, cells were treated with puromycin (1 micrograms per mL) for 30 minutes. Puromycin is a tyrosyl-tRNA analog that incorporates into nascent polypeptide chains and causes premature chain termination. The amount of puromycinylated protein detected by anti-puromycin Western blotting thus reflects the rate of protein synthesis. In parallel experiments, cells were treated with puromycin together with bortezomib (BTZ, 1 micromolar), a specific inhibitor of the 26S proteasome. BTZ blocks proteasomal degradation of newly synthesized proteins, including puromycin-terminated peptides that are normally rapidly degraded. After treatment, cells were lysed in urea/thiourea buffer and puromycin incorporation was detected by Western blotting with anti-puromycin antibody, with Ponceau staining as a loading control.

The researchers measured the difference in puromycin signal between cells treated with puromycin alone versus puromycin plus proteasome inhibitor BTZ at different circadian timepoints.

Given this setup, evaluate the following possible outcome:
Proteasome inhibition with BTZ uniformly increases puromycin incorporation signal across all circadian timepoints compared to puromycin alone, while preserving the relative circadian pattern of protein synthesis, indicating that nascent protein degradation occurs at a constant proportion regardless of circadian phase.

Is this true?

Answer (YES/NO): NO